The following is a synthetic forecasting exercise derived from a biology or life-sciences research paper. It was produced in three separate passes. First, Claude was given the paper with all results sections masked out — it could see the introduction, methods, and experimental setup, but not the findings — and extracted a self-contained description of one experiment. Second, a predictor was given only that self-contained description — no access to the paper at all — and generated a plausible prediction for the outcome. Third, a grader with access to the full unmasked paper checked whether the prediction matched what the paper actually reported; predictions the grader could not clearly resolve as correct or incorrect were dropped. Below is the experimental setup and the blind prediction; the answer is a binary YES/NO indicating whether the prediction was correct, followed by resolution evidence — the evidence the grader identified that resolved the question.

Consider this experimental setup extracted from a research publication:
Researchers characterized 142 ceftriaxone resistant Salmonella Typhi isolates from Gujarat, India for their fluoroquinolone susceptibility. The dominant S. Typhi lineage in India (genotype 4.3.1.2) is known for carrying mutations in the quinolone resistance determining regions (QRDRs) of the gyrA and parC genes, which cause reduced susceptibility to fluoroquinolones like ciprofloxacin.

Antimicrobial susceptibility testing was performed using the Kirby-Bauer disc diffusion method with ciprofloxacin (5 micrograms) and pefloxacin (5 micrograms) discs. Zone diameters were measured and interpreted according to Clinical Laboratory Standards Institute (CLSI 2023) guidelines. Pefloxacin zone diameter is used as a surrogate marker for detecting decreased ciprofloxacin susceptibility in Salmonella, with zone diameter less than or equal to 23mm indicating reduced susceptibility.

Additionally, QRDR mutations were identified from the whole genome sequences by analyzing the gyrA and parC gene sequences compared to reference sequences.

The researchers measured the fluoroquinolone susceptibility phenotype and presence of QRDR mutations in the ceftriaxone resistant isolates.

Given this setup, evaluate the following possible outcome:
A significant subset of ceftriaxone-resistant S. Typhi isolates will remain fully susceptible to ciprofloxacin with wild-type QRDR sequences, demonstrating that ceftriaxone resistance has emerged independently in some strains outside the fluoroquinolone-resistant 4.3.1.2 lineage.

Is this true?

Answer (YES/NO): NO